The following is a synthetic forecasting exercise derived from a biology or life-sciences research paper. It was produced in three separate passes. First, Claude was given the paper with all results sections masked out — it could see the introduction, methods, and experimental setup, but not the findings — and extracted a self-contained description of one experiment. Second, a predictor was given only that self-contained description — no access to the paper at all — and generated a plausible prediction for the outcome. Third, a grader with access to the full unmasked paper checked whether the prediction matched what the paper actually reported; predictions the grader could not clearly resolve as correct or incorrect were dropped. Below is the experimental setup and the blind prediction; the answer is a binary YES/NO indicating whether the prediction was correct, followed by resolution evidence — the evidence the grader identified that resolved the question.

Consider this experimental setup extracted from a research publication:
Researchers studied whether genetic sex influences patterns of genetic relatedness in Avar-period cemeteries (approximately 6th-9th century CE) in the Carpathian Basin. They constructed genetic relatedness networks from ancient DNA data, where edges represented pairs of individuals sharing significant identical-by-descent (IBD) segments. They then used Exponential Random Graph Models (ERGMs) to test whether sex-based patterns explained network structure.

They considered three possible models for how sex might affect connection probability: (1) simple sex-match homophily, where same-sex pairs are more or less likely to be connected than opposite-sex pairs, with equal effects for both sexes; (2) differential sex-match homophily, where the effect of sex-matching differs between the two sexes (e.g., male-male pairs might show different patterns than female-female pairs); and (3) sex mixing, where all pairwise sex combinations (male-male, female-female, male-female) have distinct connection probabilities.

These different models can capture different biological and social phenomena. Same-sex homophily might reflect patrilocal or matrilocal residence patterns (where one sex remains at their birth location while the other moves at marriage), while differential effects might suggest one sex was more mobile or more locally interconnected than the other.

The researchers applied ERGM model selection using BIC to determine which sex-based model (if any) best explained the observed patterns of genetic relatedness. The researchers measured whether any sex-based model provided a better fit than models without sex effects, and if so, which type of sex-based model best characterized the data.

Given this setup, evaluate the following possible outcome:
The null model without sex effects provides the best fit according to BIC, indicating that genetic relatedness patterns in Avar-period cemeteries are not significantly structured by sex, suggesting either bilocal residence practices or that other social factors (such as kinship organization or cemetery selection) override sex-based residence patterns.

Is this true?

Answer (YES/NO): NO